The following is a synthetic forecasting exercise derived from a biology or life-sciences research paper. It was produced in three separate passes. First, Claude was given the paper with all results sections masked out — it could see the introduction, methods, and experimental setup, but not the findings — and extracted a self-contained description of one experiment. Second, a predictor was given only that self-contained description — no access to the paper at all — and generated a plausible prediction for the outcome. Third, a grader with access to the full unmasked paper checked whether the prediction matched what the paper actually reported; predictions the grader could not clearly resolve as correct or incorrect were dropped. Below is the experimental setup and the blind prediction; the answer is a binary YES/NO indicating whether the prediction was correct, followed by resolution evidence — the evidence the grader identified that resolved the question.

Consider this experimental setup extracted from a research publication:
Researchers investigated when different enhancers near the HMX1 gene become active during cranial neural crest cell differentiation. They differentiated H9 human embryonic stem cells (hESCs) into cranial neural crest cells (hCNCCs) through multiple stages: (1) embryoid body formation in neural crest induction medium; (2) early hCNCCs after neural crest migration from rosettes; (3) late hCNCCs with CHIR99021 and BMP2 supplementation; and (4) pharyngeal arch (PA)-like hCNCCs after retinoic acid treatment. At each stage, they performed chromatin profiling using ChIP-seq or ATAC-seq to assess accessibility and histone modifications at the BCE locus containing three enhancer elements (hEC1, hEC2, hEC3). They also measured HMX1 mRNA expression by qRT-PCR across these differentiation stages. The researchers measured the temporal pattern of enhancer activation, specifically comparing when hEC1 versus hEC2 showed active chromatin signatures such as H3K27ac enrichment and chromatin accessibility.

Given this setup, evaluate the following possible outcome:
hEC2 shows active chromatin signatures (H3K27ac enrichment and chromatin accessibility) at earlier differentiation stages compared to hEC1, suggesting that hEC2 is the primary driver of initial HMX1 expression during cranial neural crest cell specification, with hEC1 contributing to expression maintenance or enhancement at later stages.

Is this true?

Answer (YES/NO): YES